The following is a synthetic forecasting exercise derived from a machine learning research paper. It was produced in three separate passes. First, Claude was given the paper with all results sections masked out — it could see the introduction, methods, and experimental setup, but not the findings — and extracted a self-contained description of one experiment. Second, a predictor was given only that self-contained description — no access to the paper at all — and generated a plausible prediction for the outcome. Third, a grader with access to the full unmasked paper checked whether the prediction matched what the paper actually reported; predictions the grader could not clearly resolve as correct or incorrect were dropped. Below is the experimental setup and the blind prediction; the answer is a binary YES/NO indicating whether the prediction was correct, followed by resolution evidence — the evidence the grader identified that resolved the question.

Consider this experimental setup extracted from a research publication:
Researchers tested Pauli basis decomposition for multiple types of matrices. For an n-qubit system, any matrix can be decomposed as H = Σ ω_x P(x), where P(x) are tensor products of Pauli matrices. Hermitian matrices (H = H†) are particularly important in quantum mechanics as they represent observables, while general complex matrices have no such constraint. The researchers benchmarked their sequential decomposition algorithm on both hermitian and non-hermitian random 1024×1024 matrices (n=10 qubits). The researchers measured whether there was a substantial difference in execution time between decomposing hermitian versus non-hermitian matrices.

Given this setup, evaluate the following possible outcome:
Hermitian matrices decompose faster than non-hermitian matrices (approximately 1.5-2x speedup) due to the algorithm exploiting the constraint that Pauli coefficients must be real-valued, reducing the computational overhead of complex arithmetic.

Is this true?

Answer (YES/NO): NO